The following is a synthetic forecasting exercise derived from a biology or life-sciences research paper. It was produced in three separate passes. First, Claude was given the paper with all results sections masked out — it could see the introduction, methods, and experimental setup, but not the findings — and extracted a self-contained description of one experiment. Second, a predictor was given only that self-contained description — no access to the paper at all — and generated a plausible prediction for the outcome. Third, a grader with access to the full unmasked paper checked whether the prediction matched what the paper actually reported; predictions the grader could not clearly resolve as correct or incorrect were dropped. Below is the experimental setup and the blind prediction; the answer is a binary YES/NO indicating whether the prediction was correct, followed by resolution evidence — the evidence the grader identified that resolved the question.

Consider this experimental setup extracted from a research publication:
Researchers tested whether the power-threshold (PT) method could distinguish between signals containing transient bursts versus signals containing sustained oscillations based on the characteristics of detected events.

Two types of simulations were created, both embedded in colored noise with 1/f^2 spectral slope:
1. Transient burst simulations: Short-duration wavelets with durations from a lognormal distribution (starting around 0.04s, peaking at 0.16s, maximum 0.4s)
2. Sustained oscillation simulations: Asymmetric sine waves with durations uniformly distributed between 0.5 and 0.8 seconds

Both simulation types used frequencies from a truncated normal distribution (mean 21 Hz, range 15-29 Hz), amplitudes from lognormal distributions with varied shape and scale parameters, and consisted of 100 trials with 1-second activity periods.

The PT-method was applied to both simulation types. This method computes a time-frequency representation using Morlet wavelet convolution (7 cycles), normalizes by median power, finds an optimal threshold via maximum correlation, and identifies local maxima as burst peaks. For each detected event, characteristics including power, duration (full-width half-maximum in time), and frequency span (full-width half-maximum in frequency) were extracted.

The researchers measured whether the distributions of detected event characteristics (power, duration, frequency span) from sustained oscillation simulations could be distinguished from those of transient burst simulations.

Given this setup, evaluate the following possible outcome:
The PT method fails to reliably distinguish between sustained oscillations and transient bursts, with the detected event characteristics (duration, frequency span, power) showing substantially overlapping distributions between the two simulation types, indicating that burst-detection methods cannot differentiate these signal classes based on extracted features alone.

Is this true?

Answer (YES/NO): YES